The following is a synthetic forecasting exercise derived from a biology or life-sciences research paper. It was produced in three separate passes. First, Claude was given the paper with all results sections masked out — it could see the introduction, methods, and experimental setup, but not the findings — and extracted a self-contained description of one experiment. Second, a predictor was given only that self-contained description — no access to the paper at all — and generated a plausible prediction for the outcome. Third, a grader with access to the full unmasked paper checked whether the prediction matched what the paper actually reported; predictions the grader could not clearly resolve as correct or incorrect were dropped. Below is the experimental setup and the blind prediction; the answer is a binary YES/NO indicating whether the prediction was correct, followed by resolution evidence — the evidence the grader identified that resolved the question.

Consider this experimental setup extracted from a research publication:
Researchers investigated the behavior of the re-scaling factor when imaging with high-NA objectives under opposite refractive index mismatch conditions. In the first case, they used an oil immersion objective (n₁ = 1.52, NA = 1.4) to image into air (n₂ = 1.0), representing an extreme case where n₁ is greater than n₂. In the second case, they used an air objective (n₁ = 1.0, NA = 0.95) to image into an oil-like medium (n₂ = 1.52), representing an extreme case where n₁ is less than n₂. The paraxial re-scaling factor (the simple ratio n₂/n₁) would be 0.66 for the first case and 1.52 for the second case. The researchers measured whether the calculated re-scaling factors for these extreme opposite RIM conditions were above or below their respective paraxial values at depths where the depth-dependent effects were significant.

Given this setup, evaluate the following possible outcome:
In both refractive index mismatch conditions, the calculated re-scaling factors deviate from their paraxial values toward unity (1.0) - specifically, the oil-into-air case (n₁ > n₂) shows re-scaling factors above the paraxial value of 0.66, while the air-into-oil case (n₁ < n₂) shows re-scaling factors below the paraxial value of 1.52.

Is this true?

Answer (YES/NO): NO